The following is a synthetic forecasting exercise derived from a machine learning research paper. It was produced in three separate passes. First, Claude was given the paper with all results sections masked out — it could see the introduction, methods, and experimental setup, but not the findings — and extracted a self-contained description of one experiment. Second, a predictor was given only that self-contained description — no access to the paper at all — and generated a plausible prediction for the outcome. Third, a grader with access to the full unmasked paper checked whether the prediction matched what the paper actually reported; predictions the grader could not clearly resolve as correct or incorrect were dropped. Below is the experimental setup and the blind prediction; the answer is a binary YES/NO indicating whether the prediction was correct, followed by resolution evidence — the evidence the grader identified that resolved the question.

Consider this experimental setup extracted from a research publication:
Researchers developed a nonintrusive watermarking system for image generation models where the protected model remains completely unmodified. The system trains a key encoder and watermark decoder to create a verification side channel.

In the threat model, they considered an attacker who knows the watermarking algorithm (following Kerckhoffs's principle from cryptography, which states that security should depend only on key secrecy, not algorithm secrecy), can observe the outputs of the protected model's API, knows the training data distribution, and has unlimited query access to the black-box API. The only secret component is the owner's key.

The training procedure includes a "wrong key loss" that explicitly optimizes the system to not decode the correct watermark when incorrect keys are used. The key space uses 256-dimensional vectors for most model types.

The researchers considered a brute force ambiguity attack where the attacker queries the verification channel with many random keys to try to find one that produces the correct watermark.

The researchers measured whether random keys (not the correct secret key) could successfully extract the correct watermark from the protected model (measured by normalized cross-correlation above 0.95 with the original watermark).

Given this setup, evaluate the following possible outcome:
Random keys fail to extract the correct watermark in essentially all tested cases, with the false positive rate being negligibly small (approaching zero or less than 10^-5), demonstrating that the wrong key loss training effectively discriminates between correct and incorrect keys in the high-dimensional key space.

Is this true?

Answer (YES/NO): YES